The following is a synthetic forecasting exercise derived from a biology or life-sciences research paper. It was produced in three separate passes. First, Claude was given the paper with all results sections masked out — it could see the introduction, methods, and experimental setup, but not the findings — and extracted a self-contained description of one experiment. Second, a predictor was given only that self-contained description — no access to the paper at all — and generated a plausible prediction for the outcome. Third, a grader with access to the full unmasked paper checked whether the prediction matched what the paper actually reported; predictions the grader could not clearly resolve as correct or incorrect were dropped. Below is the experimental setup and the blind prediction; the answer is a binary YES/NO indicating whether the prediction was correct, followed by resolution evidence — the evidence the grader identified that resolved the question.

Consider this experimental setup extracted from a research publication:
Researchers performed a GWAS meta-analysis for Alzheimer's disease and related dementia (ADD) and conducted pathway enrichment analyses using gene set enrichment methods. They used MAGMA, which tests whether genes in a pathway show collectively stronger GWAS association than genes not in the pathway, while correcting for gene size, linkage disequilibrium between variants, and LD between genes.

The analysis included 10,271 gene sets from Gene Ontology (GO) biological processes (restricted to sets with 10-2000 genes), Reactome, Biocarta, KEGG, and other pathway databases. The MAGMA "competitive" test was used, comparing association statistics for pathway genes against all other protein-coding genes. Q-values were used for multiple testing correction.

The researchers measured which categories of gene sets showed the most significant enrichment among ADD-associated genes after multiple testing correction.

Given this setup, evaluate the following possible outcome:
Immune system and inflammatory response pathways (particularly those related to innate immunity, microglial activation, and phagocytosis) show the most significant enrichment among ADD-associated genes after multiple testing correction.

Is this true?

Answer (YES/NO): NO